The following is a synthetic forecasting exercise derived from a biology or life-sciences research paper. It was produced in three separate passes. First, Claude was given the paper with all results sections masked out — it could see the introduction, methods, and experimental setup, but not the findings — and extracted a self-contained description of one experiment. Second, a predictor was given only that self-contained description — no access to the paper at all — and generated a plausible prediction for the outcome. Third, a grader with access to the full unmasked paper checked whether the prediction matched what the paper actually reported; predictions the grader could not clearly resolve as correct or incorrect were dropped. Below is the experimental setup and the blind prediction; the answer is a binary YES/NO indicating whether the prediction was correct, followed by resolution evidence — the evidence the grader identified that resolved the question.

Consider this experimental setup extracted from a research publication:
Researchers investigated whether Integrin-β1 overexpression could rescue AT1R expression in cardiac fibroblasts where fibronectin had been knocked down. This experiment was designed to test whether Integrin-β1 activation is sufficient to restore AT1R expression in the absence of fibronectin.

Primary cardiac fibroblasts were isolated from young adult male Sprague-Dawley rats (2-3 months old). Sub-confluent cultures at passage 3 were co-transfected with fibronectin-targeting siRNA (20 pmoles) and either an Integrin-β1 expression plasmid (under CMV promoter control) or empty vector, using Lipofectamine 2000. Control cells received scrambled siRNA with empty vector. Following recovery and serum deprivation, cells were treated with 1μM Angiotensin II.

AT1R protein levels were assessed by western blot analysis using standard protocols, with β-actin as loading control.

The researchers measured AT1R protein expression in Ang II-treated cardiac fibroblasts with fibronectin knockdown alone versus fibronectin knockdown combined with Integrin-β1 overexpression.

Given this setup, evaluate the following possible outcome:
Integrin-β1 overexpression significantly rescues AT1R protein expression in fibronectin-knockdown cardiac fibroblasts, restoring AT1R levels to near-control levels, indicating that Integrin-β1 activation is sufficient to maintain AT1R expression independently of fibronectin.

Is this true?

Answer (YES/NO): NO